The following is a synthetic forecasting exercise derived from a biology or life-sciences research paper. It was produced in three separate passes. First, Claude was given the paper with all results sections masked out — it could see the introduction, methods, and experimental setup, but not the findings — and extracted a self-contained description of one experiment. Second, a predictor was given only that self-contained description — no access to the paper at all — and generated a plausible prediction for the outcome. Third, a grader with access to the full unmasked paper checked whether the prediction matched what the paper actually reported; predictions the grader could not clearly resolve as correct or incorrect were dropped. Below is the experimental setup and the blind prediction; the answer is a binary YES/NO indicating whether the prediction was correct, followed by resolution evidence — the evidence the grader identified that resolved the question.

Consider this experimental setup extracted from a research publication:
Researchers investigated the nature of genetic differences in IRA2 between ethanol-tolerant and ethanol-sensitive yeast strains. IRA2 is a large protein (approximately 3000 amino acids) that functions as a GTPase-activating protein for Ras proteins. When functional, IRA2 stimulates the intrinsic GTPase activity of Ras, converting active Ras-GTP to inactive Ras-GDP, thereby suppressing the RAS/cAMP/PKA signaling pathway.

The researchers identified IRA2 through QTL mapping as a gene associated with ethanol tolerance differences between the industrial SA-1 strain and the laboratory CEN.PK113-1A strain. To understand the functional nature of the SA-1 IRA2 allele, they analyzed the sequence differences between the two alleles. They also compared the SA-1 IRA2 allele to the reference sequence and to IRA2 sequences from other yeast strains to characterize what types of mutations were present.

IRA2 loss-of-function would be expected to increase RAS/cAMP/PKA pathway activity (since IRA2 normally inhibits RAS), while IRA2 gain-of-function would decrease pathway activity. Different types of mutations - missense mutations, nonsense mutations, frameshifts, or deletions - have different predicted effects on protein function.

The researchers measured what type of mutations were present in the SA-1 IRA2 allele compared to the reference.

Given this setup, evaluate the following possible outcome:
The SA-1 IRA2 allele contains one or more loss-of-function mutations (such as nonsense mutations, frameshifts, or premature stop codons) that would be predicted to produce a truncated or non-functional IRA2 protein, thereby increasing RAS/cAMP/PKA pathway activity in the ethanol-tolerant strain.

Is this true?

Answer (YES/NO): NO